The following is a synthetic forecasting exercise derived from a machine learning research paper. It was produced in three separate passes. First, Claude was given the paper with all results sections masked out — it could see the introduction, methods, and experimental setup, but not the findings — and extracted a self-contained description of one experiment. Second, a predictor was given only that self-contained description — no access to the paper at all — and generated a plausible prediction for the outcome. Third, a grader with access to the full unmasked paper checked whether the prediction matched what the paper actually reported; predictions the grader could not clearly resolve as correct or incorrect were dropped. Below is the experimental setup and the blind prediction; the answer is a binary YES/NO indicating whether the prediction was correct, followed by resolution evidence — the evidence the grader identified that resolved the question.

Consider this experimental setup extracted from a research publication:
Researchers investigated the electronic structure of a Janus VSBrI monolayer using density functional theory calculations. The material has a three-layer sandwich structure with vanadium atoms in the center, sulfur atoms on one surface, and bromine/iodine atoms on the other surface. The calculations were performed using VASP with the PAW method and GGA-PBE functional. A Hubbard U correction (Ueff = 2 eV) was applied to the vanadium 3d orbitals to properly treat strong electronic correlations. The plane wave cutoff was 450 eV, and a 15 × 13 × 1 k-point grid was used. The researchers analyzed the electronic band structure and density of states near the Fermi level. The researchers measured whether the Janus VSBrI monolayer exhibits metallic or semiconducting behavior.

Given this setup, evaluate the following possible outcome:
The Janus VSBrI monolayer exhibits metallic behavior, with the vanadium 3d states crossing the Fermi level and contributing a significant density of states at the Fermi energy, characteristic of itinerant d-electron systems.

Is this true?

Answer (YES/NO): NO